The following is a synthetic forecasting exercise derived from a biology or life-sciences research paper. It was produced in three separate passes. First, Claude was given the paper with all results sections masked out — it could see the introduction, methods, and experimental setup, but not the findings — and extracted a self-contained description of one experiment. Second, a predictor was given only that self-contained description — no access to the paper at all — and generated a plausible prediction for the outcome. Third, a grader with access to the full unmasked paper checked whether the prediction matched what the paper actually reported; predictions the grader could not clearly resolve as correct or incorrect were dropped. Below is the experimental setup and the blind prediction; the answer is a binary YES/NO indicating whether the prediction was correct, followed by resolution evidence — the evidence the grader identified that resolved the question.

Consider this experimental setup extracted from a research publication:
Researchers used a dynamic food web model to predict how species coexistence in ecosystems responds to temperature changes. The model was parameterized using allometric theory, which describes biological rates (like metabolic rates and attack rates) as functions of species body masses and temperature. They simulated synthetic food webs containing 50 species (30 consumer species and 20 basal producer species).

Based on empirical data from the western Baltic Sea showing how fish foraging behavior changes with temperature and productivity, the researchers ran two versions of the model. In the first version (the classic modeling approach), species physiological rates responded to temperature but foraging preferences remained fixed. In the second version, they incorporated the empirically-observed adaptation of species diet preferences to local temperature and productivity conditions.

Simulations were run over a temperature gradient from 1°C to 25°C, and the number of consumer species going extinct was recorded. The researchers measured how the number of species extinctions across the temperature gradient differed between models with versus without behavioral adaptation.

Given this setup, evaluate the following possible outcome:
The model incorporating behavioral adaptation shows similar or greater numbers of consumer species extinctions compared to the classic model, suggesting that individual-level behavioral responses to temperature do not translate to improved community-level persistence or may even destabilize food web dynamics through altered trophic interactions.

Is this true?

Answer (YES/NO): YES